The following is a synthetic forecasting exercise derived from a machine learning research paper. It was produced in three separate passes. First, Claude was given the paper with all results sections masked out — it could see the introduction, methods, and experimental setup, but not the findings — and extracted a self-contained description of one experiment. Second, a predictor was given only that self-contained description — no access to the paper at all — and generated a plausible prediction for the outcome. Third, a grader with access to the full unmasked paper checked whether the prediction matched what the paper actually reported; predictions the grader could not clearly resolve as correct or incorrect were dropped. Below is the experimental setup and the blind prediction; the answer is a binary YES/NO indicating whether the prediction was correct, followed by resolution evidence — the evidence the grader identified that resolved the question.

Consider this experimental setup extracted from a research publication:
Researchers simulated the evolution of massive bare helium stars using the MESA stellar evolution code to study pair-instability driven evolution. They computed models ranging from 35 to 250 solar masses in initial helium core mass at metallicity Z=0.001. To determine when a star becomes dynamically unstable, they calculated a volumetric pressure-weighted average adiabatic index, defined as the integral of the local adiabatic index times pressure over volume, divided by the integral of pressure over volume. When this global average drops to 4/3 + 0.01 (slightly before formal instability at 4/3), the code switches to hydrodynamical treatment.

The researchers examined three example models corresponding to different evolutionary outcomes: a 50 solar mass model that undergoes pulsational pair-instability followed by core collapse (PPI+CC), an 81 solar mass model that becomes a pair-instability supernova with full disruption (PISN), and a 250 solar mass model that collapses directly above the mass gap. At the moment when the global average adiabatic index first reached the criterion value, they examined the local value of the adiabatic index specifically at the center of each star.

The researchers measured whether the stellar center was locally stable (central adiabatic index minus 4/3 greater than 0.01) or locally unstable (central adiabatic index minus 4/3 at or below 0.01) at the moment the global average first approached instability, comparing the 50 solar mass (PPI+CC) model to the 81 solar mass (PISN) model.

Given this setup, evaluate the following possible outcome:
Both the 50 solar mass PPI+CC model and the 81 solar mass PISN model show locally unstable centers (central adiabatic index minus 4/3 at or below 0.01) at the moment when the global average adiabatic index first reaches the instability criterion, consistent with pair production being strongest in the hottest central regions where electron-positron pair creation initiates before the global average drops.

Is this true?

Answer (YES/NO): NO